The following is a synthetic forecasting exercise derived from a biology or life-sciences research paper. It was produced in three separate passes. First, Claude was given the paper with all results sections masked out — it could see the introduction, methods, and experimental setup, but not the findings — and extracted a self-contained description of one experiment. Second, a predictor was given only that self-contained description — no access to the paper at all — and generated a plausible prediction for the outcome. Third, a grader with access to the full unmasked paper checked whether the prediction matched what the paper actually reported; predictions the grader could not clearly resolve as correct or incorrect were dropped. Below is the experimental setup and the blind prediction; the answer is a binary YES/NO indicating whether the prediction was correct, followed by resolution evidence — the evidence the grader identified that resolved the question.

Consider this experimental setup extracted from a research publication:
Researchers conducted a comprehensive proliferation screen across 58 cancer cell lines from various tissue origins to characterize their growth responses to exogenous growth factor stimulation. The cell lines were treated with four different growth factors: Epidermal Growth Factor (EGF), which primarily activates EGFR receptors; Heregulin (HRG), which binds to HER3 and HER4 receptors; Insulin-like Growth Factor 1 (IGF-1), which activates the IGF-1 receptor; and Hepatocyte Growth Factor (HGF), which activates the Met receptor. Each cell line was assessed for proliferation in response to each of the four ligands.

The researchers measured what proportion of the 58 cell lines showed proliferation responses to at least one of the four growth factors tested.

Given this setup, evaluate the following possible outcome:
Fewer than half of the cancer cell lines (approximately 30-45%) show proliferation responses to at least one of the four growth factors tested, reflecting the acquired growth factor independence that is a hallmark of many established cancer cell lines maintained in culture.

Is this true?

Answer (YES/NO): NO